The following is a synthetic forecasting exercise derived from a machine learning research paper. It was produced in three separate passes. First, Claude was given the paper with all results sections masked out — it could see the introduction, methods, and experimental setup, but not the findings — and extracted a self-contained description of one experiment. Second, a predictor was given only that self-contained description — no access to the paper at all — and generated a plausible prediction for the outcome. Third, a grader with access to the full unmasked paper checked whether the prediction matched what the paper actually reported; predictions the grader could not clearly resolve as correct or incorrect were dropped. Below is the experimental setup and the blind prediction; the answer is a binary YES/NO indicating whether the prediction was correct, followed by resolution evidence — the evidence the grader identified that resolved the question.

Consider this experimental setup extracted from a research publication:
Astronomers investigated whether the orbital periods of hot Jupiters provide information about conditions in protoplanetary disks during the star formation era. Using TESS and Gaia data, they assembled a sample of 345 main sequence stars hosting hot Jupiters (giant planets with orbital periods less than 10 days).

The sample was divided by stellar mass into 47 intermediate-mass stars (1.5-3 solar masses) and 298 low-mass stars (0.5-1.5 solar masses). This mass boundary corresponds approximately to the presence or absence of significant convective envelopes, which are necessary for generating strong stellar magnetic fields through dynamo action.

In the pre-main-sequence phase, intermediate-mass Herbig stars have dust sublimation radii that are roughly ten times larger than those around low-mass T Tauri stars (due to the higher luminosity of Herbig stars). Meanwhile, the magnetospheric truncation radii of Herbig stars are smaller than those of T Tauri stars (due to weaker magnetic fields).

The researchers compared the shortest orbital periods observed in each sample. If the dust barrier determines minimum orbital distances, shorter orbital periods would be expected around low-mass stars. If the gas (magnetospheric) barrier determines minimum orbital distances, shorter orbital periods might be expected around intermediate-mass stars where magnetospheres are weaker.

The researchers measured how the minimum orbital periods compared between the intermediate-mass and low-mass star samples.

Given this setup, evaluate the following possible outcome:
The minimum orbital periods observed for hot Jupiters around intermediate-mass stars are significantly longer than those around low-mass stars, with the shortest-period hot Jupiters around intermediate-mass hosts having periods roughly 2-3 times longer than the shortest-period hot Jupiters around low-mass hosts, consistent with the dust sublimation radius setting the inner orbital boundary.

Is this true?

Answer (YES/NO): NO